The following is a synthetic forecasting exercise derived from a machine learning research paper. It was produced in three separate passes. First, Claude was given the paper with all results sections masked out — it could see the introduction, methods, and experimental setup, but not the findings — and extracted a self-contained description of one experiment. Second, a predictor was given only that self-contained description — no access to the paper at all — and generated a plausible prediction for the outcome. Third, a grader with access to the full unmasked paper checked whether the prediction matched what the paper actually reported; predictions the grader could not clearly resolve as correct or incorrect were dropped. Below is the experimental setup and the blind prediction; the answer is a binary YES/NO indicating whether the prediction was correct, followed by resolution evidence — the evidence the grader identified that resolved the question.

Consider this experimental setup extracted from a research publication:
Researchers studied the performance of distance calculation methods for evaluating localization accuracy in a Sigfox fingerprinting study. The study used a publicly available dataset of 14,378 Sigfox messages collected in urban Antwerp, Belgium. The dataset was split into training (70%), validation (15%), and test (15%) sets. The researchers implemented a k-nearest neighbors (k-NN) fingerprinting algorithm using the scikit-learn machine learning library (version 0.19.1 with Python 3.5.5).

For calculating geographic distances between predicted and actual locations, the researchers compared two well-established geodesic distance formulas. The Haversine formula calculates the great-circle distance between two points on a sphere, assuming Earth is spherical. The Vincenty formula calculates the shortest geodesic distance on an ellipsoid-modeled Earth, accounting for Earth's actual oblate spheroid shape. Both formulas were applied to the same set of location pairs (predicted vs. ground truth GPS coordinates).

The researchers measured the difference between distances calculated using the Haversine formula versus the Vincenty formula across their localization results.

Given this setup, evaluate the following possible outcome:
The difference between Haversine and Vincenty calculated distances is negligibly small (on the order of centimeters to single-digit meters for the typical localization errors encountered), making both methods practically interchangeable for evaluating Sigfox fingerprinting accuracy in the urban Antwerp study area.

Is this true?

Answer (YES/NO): YES